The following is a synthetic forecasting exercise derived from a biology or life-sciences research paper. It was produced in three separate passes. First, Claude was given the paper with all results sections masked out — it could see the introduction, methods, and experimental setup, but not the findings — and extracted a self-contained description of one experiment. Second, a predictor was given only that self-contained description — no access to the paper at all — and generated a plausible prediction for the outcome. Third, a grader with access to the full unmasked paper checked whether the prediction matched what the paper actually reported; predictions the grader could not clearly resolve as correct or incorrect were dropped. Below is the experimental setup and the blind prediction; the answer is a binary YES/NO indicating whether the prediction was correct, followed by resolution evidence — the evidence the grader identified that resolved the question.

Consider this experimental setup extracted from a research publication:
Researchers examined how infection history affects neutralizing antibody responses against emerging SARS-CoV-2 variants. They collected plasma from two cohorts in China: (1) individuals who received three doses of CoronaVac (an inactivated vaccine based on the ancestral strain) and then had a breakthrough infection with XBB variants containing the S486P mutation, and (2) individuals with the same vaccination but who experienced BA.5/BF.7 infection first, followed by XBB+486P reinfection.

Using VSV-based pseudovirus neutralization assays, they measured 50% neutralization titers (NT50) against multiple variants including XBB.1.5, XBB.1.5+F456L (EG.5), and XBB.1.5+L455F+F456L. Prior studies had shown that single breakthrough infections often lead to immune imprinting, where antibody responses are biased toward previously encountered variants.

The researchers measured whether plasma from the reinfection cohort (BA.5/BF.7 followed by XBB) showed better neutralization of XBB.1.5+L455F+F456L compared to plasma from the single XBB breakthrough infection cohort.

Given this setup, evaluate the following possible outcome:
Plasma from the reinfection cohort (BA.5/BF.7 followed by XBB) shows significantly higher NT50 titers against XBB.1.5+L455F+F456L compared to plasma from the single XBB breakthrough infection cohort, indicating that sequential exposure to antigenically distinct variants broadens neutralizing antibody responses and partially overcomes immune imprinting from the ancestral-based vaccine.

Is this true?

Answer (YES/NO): YES